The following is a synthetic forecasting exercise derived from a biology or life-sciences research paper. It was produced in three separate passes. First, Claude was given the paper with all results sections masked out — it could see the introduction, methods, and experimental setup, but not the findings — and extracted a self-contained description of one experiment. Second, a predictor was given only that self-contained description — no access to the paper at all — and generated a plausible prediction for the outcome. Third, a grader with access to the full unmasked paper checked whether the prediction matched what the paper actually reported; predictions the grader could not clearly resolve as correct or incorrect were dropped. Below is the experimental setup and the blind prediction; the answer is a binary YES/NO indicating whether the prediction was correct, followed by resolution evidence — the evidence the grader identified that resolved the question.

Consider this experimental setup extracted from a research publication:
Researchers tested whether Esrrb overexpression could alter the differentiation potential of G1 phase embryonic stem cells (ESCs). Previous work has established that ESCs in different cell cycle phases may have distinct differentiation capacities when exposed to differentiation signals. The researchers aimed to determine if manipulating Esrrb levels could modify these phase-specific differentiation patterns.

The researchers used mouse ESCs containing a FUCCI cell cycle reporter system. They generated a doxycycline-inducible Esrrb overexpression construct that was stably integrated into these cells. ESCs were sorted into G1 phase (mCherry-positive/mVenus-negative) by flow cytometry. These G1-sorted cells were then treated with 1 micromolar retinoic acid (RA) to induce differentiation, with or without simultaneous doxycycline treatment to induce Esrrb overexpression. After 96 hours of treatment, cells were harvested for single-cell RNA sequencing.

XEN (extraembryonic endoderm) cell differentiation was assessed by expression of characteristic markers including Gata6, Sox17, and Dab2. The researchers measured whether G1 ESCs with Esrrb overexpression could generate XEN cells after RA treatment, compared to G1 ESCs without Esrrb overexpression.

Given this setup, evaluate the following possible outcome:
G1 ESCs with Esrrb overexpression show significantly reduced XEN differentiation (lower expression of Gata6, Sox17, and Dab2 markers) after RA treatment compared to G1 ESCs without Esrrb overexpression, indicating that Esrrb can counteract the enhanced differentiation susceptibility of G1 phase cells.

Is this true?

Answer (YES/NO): NO